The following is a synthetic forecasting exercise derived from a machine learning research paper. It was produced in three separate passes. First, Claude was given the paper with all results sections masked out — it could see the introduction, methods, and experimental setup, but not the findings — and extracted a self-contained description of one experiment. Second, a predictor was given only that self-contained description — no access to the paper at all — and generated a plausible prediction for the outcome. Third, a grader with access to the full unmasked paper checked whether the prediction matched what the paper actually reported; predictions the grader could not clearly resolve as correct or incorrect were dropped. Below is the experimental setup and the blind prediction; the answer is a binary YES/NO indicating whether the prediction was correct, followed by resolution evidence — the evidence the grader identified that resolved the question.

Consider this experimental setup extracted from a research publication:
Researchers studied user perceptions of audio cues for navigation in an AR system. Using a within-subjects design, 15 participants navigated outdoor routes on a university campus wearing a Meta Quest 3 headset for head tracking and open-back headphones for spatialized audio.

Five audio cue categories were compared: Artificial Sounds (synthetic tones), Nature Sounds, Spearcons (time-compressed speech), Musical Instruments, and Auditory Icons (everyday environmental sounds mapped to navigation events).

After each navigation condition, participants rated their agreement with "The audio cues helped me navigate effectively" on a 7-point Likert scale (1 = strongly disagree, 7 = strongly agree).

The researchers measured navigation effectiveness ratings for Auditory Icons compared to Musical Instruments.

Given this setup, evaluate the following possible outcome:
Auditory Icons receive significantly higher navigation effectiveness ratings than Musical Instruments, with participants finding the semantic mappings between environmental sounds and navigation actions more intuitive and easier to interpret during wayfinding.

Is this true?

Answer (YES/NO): NO